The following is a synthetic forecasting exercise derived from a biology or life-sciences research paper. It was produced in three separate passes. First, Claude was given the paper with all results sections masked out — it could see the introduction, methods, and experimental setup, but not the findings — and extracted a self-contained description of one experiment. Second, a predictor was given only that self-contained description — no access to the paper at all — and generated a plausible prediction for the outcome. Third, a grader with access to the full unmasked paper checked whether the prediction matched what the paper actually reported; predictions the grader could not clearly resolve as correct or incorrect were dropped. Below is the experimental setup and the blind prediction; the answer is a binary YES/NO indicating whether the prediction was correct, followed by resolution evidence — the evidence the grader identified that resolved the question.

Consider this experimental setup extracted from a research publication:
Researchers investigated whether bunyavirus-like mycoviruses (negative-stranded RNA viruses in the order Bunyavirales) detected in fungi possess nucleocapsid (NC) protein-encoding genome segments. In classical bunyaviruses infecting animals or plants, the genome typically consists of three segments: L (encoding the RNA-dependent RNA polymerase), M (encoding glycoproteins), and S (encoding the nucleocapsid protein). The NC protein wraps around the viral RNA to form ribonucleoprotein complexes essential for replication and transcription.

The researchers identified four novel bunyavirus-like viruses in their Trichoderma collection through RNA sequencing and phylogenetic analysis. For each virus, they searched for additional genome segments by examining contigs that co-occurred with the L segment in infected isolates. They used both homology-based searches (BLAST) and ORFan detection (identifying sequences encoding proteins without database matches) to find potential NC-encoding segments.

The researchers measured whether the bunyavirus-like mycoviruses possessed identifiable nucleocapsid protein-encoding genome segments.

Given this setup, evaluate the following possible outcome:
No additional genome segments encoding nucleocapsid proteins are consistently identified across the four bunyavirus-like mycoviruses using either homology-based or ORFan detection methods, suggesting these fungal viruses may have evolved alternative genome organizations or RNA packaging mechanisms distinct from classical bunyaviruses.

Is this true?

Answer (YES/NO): YES